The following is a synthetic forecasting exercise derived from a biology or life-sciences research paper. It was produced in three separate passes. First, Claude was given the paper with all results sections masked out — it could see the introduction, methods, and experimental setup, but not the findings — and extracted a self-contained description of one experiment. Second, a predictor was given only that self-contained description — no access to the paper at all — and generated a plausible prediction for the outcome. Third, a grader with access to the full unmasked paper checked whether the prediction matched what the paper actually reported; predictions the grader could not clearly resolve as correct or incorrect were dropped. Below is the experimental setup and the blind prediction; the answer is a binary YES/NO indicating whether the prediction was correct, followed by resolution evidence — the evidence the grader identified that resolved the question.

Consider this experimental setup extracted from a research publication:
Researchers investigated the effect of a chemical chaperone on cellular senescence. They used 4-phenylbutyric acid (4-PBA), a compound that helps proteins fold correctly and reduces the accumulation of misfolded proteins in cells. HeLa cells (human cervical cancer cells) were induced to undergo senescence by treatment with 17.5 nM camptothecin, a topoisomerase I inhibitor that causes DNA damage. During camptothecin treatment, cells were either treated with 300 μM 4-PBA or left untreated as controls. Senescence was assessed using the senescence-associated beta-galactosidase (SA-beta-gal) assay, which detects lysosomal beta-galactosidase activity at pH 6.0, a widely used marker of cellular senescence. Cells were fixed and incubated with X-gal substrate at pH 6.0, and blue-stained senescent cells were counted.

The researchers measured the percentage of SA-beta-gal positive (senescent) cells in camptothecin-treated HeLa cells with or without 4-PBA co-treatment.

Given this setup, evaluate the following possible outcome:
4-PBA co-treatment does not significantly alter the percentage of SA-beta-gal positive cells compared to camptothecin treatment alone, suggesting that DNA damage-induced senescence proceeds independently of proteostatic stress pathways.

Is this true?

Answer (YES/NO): NO